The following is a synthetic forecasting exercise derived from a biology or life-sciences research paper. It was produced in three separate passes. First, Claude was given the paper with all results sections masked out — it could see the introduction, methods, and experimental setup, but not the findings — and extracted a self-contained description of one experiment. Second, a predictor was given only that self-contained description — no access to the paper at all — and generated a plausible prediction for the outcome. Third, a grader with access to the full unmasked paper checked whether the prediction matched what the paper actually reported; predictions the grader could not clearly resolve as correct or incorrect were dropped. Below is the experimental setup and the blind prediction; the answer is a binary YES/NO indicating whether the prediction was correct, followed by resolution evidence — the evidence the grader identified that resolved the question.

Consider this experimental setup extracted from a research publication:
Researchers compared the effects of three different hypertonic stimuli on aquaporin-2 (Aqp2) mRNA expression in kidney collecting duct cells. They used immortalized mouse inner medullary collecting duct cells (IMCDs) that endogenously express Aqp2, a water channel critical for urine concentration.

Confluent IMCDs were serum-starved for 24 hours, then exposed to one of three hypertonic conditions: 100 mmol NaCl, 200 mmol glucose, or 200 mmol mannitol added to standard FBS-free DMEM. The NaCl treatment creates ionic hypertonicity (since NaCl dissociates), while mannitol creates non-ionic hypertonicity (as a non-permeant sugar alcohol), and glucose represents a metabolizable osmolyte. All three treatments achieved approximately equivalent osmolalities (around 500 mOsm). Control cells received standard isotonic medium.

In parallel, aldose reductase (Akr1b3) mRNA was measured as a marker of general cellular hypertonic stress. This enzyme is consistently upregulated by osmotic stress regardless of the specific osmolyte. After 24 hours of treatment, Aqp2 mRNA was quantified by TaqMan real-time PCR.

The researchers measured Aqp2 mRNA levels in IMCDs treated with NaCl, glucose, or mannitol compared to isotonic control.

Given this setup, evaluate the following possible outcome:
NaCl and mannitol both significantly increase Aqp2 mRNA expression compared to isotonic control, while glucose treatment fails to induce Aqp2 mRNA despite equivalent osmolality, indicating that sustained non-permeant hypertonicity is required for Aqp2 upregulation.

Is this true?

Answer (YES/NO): NO